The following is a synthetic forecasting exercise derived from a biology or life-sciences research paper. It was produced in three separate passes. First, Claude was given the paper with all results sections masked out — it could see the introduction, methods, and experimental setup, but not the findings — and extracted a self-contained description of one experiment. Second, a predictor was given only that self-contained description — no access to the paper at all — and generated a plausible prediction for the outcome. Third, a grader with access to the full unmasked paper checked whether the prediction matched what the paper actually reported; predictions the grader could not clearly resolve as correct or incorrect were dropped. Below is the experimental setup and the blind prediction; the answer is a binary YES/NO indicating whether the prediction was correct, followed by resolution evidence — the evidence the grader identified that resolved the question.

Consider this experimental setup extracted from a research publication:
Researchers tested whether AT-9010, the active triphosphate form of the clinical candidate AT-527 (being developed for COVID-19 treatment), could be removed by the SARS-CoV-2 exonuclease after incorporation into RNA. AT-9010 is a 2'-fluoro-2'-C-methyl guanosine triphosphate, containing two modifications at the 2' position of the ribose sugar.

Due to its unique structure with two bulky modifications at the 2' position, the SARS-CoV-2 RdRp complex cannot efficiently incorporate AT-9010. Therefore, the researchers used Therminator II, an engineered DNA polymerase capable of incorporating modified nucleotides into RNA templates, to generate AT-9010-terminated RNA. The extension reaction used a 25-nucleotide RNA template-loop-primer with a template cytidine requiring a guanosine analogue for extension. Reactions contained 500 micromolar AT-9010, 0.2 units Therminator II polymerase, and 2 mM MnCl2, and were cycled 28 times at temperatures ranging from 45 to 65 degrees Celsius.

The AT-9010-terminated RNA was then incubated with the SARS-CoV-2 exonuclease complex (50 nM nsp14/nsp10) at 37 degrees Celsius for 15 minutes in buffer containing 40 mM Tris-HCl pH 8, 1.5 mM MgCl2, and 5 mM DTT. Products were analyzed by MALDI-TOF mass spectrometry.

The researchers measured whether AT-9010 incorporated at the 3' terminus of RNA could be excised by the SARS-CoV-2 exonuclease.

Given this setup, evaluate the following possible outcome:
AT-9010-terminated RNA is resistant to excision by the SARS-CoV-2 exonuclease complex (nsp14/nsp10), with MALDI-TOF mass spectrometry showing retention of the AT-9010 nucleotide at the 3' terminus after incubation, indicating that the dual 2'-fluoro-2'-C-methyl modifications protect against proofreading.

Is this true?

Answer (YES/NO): NO